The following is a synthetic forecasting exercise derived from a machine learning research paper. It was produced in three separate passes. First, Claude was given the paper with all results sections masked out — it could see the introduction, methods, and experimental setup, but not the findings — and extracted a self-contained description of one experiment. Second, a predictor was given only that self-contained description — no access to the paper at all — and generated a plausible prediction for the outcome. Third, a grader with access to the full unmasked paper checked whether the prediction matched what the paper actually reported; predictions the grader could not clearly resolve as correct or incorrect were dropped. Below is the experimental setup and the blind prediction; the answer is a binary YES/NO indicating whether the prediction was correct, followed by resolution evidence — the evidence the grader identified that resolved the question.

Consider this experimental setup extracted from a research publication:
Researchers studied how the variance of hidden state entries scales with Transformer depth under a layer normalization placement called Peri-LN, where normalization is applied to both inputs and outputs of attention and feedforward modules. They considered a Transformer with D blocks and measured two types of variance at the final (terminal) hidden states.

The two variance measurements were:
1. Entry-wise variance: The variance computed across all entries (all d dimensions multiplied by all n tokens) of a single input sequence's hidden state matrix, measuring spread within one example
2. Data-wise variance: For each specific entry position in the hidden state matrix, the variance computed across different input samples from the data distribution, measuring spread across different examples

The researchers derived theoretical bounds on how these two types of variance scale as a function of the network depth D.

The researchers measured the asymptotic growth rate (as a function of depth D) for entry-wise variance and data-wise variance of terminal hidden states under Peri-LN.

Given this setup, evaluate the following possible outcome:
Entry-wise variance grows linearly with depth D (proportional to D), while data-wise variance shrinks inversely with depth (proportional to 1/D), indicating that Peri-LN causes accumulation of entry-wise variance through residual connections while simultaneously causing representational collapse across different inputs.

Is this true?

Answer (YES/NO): NO